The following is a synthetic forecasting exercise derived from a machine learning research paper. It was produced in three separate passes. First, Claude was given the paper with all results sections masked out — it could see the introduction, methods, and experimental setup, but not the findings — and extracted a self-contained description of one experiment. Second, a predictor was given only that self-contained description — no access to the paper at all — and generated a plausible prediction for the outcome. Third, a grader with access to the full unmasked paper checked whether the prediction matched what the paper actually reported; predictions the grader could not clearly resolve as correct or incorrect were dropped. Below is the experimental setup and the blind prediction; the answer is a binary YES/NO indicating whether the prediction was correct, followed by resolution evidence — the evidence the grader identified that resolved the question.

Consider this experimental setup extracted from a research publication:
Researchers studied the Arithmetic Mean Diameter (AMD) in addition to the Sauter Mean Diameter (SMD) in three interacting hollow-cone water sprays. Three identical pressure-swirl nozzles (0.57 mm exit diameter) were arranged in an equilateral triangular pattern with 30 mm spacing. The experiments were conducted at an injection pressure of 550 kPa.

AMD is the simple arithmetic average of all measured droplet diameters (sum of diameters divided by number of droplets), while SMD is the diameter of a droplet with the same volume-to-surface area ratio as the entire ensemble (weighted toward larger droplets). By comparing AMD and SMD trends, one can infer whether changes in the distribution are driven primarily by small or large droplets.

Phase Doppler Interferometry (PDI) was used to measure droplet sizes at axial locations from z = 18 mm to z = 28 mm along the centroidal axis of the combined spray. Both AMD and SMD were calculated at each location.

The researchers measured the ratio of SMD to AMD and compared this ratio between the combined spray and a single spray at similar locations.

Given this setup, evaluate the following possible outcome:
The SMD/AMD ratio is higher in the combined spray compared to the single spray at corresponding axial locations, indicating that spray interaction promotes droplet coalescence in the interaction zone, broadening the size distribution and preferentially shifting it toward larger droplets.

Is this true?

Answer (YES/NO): NO